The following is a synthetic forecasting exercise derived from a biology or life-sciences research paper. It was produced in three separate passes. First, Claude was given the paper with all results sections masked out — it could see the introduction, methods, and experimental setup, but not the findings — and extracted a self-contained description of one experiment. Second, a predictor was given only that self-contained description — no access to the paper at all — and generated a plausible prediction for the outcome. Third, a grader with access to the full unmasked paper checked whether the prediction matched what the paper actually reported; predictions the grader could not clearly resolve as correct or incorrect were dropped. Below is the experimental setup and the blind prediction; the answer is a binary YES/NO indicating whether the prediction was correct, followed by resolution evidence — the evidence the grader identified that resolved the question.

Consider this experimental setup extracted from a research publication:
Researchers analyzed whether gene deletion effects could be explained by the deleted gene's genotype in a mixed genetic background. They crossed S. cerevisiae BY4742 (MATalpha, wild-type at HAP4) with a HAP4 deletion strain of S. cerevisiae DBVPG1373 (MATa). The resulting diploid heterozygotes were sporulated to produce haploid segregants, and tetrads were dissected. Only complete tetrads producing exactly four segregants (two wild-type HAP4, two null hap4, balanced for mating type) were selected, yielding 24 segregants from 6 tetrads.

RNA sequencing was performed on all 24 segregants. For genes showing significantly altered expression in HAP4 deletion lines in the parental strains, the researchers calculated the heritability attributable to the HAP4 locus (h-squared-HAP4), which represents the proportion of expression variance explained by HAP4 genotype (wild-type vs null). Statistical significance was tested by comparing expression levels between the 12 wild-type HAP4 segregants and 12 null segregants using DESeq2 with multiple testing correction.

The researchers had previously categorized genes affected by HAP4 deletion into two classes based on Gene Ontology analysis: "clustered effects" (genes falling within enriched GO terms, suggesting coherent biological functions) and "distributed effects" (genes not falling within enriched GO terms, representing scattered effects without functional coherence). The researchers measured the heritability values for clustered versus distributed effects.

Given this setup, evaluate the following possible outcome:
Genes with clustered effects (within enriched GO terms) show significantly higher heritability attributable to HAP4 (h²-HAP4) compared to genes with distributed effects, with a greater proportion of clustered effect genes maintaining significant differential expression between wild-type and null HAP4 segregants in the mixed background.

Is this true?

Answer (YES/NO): YES